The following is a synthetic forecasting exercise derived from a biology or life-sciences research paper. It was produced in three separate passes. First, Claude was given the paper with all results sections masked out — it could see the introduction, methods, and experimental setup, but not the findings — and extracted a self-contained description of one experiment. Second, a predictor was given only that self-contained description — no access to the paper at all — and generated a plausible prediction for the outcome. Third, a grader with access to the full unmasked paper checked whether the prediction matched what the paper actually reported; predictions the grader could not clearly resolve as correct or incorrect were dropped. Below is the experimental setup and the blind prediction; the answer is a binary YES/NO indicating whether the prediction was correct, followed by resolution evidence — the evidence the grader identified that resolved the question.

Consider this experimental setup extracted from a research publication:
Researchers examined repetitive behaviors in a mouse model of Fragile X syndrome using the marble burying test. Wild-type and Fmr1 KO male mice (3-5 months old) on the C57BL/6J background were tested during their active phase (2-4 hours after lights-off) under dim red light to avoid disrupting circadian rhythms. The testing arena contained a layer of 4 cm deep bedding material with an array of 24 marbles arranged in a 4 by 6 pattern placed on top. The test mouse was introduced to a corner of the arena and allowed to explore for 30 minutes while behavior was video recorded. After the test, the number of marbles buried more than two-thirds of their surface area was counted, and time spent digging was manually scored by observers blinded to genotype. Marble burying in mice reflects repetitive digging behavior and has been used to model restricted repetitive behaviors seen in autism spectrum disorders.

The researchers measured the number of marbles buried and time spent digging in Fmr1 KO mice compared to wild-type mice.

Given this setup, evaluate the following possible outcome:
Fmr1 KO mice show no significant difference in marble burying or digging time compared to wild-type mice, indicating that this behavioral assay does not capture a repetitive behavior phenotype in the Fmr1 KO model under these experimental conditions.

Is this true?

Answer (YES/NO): NO